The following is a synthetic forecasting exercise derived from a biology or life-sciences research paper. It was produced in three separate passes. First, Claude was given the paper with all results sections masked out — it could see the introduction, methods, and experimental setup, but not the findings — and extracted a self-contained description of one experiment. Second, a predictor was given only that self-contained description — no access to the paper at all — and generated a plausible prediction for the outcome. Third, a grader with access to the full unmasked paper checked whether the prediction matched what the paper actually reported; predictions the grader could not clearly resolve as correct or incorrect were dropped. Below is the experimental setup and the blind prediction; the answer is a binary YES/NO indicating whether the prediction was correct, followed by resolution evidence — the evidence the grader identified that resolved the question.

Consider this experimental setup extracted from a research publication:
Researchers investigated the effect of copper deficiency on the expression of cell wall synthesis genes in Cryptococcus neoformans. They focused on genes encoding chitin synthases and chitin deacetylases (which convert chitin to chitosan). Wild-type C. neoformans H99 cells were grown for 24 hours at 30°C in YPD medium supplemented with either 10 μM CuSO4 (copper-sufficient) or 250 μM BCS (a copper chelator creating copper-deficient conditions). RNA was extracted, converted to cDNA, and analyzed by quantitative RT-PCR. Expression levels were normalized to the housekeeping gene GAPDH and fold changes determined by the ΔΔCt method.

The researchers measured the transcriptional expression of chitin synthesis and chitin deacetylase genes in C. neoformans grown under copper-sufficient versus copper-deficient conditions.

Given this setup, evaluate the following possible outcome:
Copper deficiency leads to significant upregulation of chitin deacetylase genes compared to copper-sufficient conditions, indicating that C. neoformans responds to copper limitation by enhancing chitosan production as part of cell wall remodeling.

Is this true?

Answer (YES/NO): NO